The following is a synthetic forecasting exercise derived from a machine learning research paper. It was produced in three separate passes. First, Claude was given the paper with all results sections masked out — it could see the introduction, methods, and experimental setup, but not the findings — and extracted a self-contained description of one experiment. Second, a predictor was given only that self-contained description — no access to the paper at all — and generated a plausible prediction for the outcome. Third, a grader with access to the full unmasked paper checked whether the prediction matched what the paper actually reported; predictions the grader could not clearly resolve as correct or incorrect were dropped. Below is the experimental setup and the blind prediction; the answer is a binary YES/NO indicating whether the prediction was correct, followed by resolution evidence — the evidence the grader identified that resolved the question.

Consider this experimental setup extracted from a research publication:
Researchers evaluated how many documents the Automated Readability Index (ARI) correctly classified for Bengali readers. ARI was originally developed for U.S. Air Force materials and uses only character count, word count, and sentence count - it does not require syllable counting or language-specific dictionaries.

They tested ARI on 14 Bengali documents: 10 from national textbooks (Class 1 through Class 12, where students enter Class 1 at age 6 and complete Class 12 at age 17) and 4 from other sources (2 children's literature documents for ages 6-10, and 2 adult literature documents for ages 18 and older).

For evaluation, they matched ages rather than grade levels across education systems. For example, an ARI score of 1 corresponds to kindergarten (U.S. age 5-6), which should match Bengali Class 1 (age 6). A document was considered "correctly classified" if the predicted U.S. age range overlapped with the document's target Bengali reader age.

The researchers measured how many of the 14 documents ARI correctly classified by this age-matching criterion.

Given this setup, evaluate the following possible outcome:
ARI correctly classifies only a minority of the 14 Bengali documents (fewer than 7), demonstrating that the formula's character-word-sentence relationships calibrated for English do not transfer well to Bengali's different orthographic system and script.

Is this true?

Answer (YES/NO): NO